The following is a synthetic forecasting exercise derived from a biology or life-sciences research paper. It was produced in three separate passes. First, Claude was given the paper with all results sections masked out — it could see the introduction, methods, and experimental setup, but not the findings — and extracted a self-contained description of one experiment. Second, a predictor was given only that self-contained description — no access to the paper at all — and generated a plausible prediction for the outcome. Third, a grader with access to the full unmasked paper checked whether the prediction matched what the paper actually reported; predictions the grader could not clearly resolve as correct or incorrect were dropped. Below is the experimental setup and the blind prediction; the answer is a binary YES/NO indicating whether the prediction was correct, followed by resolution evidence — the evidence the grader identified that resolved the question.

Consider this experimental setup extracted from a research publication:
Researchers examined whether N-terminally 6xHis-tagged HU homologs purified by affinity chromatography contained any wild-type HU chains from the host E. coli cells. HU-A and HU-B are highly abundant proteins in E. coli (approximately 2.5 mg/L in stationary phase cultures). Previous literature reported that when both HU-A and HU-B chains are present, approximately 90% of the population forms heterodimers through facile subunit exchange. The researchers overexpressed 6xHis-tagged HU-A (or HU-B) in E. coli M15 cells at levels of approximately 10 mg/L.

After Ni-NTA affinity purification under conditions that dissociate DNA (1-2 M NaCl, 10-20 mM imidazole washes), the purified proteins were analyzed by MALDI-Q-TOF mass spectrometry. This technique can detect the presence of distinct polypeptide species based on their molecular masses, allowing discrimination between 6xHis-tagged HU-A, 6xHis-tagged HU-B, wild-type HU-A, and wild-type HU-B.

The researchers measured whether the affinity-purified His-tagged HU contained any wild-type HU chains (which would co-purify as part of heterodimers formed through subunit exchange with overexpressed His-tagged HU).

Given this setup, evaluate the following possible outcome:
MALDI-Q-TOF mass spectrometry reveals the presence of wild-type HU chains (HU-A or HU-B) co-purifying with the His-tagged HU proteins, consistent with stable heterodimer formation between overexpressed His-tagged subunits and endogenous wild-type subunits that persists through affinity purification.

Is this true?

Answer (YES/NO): NO